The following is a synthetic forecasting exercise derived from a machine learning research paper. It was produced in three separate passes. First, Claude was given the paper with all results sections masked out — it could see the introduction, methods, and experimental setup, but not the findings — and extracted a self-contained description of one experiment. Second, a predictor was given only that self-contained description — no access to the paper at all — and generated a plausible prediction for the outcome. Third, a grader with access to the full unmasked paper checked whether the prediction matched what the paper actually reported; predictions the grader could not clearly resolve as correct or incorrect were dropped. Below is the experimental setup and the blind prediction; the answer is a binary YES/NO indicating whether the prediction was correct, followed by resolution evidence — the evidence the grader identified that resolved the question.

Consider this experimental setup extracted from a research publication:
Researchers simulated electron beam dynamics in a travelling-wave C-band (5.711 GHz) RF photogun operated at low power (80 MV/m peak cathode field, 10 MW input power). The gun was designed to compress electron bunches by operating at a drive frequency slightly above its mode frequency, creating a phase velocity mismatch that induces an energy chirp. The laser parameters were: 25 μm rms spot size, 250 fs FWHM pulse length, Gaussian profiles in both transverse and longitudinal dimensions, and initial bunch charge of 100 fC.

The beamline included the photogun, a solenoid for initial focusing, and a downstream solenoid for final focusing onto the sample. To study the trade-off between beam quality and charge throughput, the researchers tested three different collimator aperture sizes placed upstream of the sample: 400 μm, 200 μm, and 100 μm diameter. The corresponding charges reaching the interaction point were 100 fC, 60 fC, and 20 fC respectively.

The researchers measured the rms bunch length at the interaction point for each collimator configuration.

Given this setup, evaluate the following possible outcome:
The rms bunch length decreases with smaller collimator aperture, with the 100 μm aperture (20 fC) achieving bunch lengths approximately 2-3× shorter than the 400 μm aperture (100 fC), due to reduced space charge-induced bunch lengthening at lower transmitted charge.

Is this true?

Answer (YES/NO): NO